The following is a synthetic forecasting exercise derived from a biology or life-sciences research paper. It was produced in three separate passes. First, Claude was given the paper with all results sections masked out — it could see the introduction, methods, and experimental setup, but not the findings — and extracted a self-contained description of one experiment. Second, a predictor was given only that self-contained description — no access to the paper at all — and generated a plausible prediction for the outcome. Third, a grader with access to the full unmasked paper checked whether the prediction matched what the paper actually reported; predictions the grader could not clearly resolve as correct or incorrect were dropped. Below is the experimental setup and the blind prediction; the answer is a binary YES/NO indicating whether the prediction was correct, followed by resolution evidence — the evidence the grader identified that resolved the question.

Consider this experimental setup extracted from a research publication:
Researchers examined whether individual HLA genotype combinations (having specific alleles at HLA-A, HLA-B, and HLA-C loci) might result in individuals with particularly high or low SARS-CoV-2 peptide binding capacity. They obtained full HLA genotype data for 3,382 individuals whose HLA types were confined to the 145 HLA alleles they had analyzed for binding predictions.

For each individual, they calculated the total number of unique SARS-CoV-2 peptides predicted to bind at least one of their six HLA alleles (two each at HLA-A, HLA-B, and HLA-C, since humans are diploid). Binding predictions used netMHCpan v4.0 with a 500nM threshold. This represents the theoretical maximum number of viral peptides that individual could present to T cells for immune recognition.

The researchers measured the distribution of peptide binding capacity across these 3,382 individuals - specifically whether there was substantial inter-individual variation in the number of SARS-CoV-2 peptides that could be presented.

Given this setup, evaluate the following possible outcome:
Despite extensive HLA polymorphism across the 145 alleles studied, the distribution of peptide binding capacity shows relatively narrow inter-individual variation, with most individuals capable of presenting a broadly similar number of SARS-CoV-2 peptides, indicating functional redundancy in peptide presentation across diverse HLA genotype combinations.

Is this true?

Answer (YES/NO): NO